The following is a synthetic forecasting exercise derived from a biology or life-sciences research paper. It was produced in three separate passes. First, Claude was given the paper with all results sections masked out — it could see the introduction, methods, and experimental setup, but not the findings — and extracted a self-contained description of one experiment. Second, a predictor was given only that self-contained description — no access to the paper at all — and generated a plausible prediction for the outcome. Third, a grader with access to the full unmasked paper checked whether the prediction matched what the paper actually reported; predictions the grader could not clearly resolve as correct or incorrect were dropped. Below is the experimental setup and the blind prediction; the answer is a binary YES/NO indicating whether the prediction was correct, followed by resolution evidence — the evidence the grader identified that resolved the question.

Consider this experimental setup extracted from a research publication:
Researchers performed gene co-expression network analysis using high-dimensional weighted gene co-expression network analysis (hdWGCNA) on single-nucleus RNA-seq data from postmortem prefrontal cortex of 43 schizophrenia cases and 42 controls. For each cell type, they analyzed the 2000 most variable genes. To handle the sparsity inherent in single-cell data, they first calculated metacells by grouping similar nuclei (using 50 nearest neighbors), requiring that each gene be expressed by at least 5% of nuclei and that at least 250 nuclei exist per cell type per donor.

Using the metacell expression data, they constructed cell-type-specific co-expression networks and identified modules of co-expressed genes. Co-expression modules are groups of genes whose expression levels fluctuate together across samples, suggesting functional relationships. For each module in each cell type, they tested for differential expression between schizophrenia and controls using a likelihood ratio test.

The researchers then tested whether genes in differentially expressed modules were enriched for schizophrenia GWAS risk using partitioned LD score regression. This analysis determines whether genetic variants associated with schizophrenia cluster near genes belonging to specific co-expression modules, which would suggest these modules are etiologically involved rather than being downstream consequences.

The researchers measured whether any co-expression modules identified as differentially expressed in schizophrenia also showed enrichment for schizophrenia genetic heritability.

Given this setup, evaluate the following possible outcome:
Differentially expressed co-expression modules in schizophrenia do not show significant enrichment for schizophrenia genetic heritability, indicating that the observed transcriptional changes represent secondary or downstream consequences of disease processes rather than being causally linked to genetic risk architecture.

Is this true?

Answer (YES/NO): NO